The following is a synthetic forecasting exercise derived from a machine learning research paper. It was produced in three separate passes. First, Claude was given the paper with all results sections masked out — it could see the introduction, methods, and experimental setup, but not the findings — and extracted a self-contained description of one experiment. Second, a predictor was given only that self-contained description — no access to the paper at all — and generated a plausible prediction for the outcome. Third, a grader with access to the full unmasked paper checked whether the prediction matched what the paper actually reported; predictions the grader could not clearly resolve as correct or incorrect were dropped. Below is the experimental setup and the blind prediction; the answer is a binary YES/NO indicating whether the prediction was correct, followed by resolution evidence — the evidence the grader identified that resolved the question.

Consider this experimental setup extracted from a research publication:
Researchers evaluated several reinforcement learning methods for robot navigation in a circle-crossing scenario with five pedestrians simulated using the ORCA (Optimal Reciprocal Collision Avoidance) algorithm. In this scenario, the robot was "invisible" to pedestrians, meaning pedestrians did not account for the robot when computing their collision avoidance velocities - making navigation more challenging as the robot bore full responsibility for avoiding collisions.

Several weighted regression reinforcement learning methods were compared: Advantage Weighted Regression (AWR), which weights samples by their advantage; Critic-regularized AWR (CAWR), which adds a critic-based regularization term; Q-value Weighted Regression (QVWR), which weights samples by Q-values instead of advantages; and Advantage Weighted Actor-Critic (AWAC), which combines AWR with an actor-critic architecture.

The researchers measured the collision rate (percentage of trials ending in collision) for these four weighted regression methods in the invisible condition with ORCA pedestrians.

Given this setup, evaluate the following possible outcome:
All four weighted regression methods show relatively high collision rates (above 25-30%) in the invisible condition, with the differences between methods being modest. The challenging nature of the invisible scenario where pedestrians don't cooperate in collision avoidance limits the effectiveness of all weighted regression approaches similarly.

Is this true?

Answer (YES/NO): NO